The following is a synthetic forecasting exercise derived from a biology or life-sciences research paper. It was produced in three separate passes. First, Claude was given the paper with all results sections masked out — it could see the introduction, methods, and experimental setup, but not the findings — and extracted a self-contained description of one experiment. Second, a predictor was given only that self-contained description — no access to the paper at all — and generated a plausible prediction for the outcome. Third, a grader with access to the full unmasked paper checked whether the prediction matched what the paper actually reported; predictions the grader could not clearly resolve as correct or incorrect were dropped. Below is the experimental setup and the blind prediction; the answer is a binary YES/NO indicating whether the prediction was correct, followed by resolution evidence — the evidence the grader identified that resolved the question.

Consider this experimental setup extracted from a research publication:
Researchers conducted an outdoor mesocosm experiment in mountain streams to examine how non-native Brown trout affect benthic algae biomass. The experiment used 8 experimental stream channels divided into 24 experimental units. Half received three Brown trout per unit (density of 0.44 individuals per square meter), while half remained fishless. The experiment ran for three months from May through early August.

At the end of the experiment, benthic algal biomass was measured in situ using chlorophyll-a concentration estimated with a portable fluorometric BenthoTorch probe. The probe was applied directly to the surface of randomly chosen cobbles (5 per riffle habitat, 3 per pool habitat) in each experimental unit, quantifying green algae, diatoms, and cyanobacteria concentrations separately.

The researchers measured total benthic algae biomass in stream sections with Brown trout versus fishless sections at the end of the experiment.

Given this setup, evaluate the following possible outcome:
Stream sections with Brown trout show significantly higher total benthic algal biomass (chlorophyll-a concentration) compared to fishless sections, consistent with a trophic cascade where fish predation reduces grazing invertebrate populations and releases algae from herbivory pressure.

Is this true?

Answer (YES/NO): NO